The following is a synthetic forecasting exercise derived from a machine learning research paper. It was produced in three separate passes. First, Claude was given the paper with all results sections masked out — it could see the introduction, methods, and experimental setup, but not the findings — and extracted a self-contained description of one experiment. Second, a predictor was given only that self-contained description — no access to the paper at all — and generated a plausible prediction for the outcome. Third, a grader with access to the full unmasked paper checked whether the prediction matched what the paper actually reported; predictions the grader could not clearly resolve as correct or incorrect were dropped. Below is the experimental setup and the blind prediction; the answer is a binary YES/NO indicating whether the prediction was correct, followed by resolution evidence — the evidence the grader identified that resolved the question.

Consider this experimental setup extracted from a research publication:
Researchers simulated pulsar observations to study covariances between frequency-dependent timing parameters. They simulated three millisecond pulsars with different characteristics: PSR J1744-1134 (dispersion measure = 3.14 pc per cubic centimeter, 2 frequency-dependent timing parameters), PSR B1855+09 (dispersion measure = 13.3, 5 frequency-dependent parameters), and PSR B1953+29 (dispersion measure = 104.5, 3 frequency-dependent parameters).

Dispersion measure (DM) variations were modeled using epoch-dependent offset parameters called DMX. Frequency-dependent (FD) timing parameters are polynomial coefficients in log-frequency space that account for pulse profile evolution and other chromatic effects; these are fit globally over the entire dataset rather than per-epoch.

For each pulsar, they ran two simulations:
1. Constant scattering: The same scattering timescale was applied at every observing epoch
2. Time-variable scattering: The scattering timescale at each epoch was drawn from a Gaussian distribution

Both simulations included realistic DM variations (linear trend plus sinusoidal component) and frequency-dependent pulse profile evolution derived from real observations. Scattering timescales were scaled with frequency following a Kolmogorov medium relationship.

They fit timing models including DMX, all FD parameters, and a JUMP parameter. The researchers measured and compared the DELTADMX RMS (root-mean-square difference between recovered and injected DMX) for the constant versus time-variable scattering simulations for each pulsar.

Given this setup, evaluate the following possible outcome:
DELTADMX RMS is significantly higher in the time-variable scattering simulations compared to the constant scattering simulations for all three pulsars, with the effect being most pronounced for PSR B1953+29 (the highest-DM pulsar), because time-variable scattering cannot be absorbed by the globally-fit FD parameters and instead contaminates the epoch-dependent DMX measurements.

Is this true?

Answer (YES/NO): NO